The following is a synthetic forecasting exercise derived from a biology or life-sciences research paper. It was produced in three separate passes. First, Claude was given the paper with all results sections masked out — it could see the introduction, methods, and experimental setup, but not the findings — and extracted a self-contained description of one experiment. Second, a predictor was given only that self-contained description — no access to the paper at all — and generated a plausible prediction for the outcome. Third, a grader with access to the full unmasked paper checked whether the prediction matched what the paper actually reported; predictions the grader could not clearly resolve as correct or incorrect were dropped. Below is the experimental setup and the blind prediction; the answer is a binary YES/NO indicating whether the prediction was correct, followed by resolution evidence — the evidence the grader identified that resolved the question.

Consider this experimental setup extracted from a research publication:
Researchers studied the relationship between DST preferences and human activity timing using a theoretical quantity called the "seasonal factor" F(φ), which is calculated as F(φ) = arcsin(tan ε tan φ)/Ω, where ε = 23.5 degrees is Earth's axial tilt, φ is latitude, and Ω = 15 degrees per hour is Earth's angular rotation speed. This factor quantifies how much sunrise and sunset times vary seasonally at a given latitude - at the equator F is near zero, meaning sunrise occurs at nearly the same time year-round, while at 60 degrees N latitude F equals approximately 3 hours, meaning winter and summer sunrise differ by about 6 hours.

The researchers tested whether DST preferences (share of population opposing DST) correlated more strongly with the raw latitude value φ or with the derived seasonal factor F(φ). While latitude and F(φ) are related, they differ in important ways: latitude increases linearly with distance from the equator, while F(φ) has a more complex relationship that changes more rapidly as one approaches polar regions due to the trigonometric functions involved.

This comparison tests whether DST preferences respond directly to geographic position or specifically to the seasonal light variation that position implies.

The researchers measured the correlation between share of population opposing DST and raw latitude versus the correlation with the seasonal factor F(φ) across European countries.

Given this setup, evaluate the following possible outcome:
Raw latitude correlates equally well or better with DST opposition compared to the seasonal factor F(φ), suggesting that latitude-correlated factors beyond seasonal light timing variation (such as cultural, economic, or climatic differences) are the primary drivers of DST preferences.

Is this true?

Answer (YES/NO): NO